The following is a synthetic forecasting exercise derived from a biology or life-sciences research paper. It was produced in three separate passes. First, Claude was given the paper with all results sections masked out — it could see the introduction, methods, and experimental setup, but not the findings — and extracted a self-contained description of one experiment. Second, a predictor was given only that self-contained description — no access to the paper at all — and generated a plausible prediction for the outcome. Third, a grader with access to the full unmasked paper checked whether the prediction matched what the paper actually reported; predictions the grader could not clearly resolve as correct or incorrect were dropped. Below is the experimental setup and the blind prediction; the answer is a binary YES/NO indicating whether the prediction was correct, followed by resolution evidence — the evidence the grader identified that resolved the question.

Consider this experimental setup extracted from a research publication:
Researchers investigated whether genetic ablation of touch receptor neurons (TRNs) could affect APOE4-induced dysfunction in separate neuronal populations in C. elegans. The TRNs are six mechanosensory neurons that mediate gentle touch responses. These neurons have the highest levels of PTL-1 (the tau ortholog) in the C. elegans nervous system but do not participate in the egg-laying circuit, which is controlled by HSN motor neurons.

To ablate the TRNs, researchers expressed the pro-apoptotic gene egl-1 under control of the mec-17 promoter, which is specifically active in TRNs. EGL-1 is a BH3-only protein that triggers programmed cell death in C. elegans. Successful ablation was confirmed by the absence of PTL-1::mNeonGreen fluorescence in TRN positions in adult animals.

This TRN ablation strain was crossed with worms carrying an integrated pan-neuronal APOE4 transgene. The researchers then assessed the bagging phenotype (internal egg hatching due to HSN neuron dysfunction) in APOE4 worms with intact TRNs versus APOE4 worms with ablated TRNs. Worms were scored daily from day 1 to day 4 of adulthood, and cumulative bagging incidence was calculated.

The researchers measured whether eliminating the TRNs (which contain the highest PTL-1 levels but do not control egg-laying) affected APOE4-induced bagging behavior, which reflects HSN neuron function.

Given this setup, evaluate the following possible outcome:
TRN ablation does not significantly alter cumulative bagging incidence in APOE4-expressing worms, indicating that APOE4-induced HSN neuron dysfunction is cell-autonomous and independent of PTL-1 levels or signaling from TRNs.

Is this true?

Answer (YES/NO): NO